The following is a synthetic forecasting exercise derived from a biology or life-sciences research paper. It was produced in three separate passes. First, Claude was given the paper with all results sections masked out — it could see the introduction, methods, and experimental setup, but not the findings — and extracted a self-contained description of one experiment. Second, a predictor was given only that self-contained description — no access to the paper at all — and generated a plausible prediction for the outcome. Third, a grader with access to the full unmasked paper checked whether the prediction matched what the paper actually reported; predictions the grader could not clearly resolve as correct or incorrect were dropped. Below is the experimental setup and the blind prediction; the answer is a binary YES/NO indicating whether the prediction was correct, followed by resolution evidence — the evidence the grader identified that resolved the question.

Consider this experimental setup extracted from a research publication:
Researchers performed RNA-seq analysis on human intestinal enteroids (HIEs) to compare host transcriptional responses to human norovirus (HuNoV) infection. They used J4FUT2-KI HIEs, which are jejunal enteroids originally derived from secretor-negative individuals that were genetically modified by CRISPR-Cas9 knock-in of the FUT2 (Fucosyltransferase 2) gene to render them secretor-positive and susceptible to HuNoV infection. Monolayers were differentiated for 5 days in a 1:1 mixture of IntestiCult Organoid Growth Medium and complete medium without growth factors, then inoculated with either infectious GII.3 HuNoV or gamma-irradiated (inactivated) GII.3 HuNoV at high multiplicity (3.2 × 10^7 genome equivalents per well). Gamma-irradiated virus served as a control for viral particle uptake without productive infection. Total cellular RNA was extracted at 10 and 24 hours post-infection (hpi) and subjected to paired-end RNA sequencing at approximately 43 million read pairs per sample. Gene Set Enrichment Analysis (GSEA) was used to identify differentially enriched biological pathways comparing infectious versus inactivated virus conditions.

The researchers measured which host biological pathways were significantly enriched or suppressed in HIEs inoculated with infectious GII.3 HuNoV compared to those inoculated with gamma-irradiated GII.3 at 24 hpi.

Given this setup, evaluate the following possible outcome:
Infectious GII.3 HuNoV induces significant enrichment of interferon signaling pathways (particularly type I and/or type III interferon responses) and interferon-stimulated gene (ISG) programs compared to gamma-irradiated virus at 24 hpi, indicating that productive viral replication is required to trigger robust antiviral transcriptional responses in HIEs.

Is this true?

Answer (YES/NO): NO